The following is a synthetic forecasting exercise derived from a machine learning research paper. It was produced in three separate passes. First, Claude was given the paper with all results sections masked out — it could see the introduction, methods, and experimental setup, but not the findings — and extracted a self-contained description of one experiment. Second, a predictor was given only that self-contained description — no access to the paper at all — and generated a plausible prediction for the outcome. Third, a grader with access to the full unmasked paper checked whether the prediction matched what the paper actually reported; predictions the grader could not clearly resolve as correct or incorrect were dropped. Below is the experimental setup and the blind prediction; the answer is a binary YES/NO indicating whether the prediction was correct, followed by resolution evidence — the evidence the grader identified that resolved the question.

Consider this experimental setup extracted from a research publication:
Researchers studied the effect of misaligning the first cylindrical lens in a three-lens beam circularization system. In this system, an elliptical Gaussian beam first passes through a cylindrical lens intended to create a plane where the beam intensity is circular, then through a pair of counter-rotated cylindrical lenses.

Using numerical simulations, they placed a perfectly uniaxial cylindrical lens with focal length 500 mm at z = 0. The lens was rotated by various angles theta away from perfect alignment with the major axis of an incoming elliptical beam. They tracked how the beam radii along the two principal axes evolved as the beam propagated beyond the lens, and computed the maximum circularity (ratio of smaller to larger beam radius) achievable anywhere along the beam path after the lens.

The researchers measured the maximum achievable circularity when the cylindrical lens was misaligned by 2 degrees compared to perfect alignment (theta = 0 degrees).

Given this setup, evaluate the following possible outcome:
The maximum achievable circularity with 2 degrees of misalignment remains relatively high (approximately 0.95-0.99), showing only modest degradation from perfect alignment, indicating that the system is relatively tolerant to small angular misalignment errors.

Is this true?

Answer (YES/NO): YES